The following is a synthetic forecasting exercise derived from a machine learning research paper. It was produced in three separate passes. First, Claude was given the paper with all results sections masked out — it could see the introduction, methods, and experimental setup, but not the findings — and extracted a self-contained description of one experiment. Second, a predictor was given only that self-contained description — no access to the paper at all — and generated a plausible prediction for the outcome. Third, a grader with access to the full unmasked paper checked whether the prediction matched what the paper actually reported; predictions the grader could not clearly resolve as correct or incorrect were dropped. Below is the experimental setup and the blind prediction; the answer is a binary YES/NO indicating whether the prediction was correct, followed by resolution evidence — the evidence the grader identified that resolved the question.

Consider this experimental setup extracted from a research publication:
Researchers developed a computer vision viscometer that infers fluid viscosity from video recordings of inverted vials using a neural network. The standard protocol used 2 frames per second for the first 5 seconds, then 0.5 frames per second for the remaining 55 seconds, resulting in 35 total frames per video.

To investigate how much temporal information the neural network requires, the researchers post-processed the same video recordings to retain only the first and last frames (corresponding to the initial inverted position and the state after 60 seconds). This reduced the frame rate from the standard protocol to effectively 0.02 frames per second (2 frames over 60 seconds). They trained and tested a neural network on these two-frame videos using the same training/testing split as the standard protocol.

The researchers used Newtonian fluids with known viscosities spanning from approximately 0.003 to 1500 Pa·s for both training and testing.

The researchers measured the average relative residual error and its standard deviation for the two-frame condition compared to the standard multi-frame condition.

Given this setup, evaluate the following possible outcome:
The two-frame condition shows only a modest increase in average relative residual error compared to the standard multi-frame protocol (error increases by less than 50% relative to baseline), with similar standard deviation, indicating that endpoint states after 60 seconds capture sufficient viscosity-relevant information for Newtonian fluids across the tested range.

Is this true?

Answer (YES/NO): NO